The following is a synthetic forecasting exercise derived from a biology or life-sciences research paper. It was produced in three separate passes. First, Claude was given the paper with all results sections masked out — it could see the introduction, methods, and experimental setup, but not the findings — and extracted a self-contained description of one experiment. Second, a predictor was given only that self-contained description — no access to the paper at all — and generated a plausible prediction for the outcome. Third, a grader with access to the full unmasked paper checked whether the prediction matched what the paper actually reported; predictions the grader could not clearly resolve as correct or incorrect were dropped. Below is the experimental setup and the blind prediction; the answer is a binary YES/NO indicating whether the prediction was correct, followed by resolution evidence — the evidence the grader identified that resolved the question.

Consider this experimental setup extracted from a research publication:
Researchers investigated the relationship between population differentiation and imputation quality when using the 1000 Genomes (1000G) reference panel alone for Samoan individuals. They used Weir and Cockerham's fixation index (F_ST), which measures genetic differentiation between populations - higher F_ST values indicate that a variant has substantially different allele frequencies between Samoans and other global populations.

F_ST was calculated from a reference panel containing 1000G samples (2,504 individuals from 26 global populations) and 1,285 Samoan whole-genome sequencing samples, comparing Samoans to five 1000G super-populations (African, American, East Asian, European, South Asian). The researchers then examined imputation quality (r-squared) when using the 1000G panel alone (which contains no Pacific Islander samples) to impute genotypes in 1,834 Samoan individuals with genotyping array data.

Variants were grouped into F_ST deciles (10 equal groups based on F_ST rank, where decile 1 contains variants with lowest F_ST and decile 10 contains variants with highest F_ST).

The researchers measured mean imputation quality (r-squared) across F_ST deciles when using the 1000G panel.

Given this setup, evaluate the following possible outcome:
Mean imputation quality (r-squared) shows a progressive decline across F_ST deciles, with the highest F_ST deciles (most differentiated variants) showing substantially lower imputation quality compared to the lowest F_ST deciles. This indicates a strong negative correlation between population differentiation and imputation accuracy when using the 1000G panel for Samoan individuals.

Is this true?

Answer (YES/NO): NO